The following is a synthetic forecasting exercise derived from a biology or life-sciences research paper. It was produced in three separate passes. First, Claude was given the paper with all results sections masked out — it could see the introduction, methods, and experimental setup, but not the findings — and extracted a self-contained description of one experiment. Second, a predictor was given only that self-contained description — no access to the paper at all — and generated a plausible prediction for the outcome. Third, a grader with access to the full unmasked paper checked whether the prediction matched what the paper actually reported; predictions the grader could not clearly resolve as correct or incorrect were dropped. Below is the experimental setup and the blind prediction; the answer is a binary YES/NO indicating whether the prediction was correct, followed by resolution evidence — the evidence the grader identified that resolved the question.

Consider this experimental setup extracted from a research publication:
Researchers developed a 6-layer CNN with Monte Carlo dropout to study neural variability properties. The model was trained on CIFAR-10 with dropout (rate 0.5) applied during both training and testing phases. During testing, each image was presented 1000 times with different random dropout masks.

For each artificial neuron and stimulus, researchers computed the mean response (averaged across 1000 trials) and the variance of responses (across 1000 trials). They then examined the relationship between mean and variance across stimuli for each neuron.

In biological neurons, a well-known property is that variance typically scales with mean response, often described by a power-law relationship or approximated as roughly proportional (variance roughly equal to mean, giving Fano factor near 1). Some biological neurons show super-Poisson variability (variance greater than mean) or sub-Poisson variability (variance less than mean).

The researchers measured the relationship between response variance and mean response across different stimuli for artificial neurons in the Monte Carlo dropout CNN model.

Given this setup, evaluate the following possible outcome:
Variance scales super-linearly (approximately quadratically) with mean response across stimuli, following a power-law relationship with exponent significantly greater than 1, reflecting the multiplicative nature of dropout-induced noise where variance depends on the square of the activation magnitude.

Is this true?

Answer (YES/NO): NO